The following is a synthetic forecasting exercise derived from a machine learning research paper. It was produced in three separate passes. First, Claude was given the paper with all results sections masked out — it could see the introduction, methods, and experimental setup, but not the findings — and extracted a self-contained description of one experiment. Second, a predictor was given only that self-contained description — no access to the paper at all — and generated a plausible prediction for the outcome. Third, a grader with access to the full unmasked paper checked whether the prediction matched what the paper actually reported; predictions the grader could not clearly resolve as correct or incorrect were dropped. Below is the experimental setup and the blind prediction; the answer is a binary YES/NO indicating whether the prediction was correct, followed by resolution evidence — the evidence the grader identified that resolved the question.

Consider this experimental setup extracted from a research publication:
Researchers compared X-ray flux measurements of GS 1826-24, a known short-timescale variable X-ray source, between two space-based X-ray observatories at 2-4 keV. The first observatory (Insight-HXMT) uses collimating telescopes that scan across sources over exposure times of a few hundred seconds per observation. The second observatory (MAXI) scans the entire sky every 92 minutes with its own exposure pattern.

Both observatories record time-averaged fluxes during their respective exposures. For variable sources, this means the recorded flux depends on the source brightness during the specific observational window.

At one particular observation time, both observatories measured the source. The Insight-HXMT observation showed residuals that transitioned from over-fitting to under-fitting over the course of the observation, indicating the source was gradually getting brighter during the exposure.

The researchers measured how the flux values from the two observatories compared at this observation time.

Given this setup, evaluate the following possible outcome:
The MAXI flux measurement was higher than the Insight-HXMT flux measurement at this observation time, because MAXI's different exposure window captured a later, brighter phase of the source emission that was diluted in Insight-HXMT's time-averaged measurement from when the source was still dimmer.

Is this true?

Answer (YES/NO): NO